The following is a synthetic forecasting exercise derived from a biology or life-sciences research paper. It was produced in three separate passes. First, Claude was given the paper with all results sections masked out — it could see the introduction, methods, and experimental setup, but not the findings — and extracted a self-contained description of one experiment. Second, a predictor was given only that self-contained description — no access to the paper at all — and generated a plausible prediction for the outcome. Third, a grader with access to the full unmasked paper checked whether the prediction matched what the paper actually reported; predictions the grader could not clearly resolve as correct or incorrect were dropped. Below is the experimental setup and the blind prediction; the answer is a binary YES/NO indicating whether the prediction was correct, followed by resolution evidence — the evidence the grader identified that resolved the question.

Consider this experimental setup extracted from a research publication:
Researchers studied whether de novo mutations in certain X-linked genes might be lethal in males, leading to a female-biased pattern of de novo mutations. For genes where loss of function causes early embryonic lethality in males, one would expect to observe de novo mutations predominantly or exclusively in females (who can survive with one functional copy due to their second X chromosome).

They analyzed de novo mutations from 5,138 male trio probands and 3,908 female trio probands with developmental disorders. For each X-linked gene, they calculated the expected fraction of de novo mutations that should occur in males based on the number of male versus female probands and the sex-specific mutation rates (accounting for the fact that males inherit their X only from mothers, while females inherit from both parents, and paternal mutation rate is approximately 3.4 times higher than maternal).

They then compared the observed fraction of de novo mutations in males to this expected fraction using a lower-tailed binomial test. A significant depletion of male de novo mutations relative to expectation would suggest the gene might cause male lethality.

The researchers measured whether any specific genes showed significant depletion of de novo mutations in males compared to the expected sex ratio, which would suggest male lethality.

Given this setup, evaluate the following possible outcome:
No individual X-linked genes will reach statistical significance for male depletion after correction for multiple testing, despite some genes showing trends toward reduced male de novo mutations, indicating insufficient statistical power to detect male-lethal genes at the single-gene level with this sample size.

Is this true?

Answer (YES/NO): YES